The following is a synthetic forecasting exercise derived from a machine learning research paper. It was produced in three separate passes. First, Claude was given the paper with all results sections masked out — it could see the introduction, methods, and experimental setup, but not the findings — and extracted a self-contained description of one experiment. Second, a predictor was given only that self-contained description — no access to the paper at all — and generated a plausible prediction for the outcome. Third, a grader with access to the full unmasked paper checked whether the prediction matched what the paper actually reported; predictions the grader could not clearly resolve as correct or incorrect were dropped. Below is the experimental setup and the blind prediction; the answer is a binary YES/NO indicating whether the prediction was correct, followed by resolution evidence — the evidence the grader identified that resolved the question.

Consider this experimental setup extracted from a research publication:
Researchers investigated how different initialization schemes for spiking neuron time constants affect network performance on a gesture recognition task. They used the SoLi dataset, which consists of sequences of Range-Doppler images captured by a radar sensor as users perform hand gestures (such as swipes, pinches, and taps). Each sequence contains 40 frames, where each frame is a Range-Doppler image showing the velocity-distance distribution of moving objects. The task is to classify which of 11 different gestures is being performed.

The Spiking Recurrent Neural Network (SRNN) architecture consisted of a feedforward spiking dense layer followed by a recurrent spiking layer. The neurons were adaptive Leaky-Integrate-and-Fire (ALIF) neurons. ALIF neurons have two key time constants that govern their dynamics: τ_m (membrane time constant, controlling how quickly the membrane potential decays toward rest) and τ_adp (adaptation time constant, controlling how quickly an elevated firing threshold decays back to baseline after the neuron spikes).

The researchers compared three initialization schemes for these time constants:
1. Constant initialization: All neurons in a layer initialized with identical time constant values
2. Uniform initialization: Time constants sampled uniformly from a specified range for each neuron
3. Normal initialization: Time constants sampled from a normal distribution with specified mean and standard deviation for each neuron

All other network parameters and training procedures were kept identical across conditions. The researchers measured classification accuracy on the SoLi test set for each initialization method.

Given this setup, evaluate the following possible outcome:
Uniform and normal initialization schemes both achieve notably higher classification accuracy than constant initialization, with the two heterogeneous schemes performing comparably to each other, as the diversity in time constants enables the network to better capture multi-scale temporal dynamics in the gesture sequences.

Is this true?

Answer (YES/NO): NO